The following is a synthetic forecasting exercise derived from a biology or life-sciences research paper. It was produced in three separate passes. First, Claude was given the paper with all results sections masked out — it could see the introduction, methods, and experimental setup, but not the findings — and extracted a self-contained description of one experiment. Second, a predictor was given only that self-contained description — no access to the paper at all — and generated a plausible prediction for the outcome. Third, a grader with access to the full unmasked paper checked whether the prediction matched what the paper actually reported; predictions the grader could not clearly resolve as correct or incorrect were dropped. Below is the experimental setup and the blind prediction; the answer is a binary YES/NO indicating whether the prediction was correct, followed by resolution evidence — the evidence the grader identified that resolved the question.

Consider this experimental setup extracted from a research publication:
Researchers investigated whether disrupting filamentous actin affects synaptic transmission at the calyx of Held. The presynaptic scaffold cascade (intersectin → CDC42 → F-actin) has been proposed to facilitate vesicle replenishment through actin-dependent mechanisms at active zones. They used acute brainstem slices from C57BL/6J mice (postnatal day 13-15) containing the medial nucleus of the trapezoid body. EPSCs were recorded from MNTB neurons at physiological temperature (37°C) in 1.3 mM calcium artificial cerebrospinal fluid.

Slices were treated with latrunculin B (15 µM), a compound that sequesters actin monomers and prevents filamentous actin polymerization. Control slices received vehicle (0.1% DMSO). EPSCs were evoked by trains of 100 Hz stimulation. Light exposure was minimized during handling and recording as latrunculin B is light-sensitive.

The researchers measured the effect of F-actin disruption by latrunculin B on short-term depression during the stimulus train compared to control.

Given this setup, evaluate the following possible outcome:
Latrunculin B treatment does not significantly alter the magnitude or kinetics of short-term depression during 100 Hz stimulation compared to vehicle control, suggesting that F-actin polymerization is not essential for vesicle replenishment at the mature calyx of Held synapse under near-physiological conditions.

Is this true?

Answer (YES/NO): NO